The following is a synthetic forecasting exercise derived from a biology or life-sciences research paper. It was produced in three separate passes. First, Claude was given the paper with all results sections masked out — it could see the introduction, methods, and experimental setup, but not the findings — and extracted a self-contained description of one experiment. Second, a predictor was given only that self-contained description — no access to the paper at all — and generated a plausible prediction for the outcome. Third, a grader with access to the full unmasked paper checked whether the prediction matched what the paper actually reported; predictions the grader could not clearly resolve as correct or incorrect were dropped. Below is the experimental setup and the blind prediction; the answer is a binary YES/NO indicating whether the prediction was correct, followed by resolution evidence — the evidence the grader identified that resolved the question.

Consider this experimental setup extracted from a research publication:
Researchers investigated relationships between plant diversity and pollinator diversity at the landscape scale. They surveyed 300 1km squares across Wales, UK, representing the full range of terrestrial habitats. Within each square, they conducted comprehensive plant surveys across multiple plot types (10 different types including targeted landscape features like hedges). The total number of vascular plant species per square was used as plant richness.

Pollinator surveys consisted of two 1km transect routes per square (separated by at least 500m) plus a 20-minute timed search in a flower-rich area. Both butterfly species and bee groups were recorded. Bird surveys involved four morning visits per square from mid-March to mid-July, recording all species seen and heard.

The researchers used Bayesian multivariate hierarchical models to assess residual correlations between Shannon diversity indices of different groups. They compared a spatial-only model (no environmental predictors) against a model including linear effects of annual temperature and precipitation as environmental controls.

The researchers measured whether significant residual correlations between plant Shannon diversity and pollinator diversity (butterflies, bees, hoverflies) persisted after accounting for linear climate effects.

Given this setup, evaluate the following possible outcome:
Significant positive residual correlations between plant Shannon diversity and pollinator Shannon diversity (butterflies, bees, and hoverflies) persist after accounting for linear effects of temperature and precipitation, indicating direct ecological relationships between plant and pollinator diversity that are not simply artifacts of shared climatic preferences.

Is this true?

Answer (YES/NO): NO